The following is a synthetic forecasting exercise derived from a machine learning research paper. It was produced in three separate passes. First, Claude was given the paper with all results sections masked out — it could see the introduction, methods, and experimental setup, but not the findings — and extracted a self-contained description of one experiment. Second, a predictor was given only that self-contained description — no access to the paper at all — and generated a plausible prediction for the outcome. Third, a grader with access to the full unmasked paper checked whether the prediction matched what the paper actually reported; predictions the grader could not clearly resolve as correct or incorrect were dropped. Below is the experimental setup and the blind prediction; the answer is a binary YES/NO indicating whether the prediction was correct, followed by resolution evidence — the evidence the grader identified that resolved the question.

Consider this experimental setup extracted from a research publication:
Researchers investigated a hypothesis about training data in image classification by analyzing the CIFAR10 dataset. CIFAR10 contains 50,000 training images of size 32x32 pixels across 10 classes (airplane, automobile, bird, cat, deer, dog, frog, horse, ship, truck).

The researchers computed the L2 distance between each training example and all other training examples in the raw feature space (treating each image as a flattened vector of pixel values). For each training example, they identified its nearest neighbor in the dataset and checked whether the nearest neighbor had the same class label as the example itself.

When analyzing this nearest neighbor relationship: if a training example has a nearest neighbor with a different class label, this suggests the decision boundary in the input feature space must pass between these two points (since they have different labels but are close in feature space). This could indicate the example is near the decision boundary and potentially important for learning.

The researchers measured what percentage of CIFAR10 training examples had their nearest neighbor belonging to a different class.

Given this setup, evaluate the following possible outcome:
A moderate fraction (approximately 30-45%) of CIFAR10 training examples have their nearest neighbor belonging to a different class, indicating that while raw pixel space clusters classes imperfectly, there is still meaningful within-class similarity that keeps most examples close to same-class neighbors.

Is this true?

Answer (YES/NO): NO